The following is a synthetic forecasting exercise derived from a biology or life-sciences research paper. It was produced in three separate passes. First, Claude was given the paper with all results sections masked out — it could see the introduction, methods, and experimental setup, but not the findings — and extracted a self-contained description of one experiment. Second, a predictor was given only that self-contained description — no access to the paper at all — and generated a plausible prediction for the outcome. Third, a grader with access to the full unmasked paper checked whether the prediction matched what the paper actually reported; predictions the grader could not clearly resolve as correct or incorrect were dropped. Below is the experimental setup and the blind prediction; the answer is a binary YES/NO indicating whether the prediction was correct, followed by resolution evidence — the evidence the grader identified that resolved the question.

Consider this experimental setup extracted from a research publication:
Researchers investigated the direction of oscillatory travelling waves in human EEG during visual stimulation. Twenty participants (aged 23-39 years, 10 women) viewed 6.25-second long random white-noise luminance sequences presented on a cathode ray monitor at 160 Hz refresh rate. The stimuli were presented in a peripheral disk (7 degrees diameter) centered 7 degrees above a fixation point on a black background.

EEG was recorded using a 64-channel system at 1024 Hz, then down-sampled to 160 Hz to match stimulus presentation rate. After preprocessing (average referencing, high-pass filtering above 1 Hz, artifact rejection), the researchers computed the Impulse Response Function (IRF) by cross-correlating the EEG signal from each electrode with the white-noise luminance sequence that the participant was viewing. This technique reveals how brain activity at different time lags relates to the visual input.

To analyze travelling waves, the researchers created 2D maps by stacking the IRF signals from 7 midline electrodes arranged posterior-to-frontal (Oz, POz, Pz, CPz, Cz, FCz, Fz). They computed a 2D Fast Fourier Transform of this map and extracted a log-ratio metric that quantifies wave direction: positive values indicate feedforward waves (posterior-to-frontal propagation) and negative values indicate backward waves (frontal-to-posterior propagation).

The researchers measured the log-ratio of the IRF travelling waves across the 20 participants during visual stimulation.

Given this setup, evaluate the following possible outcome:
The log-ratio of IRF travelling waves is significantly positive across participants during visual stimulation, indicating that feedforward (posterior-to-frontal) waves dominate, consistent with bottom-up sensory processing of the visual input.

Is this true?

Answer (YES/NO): YES